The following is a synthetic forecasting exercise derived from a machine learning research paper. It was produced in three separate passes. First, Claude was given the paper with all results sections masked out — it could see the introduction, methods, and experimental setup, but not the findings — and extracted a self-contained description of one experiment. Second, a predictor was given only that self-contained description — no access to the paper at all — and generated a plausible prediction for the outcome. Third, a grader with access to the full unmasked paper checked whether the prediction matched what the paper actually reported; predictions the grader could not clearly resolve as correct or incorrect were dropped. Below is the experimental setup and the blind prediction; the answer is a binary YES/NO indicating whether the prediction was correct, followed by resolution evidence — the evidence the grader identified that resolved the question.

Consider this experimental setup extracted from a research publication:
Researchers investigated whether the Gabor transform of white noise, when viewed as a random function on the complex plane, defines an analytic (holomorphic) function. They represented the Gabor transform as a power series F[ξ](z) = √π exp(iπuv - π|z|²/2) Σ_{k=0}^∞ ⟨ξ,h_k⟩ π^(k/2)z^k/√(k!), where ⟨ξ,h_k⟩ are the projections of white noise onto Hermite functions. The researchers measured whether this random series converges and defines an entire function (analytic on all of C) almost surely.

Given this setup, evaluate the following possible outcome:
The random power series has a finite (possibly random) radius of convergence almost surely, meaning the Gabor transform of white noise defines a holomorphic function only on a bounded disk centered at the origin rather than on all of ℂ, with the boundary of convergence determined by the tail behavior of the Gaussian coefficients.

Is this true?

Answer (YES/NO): NO